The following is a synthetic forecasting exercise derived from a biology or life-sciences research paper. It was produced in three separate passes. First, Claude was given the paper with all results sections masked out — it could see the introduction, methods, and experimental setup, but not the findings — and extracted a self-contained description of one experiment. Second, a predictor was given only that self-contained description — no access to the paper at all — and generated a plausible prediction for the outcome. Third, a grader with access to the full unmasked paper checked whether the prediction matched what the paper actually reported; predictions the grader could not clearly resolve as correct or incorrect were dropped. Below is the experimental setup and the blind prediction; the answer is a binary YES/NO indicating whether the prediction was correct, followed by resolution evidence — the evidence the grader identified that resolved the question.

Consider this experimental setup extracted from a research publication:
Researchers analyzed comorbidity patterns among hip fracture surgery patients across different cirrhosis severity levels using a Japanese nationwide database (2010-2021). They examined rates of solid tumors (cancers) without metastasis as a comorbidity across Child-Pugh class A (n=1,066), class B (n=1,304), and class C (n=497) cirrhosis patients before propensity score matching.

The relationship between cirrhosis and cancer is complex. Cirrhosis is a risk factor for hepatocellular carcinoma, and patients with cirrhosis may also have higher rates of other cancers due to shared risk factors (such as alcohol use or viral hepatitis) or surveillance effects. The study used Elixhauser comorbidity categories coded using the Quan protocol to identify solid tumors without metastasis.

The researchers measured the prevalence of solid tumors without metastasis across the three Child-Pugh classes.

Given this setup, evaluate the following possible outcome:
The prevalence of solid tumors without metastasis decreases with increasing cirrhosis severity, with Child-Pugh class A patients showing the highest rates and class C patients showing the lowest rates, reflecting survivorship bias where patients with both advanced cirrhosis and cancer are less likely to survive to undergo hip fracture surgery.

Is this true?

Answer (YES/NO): NO